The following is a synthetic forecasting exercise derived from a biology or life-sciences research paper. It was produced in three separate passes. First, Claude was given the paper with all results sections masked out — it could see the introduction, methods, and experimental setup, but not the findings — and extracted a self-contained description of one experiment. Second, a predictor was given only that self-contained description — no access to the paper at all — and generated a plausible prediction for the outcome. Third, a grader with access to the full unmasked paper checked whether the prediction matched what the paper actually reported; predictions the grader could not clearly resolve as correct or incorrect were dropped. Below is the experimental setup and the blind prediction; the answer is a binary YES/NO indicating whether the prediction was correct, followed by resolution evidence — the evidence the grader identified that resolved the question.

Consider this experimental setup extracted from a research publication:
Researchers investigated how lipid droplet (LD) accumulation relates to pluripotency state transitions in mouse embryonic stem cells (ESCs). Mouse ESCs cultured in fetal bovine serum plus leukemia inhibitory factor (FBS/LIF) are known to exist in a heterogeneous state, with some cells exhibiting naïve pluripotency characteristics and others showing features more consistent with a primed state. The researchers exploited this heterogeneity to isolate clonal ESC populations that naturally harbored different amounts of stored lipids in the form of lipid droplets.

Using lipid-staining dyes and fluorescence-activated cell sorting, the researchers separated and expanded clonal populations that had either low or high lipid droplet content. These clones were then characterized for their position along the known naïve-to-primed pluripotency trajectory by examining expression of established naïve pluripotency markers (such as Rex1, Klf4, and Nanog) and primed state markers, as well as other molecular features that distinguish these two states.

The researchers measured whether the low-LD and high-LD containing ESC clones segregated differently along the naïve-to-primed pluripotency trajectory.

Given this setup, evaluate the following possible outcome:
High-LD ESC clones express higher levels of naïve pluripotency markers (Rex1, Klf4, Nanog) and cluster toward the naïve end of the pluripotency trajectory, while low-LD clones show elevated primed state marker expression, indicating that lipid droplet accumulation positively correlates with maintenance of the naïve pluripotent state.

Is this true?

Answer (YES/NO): NO